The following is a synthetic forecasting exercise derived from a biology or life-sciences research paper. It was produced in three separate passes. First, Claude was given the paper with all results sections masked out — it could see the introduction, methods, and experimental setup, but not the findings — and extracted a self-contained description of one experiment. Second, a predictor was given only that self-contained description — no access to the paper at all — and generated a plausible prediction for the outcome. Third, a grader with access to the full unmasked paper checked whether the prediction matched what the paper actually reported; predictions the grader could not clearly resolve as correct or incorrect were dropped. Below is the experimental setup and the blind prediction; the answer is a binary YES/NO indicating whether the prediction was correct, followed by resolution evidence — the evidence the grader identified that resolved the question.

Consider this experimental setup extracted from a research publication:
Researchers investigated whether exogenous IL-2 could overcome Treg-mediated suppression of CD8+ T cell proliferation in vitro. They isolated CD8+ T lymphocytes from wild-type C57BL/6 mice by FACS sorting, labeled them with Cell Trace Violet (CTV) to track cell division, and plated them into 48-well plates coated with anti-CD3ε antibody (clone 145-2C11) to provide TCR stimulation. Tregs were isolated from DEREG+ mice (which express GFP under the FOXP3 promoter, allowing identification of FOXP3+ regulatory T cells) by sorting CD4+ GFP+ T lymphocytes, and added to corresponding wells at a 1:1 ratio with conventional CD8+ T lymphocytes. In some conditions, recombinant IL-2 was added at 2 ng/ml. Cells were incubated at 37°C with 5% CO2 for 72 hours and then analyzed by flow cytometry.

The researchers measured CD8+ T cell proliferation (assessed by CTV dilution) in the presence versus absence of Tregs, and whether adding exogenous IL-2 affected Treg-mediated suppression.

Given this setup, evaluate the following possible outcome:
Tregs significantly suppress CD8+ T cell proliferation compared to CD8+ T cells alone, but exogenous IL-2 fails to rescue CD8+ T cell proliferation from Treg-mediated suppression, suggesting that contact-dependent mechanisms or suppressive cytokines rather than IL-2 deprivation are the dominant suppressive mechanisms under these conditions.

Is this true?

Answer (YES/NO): NO